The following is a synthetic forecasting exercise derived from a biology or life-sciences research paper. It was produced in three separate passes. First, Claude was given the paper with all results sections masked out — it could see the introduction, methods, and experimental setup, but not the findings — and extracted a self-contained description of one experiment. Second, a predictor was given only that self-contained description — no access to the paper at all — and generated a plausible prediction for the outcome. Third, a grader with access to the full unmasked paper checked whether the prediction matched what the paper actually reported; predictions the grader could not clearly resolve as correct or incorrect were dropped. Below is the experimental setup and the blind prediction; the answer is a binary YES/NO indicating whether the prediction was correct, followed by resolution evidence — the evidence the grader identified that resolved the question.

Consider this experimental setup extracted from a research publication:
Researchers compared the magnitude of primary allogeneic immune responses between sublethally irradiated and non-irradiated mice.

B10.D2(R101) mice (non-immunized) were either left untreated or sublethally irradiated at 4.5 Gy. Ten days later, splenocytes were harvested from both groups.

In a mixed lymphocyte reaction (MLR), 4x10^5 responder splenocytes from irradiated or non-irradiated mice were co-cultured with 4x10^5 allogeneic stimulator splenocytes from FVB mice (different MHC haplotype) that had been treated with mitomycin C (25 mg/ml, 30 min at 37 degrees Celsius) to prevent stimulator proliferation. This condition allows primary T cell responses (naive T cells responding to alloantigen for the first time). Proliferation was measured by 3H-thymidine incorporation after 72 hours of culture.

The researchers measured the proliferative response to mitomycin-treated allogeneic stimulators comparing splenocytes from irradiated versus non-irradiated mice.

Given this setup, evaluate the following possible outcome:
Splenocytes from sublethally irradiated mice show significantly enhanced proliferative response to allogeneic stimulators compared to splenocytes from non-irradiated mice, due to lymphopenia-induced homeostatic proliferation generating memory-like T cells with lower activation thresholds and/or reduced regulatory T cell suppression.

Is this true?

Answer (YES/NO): NO